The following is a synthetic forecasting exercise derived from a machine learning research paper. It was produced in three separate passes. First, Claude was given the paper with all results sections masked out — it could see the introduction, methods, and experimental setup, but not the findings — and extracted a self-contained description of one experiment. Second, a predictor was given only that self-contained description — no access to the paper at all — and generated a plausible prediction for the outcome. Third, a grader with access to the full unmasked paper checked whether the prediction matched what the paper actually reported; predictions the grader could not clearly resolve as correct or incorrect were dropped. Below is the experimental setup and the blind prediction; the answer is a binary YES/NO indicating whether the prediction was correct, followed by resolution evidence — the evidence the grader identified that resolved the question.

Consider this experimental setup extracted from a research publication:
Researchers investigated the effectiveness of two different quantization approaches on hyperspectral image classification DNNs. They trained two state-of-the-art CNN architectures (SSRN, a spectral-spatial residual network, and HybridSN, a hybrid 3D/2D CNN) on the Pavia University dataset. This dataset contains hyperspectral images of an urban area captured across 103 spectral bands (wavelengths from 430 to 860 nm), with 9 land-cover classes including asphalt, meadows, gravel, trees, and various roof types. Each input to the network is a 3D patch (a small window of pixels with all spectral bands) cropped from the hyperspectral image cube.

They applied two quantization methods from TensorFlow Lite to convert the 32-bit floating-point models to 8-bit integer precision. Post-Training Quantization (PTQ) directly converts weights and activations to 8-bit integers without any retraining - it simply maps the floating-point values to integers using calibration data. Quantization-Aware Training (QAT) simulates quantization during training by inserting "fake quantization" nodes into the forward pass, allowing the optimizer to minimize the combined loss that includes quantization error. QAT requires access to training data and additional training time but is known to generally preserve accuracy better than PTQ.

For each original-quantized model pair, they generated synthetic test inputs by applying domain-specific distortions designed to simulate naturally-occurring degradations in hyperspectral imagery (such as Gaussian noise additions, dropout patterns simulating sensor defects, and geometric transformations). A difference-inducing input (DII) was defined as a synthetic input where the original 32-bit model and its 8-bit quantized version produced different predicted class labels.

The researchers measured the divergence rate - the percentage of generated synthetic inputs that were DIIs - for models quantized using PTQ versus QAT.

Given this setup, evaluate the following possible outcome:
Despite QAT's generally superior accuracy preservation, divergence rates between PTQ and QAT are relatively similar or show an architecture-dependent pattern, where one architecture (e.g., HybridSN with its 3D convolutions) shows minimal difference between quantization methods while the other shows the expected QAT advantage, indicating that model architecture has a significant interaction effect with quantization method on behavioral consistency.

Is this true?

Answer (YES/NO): NO